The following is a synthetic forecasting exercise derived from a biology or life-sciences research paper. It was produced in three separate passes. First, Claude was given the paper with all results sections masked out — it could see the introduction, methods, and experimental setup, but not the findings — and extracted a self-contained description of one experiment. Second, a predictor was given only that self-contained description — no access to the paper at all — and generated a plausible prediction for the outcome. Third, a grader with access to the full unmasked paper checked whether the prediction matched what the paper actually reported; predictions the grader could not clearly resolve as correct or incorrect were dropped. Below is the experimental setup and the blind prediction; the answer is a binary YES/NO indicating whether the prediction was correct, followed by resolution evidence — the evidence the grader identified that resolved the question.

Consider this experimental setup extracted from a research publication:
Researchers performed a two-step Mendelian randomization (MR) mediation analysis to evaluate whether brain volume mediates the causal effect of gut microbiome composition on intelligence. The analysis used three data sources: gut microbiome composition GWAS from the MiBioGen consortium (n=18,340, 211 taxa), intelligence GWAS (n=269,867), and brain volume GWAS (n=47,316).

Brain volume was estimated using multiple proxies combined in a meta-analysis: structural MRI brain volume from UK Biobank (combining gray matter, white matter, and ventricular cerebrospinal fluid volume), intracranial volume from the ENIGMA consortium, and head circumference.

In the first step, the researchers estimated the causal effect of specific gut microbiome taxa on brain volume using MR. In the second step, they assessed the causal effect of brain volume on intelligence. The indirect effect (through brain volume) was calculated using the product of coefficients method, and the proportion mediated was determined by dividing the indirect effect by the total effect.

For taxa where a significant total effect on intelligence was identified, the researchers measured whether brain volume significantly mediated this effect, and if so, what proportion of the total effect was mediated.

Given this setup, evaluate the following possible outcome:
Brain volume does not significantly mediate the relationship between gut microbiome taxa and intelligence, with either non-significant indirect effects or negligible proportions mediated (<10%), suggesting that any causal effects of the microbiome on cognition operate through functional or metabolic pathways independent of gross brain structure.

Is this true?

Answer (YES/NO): NO